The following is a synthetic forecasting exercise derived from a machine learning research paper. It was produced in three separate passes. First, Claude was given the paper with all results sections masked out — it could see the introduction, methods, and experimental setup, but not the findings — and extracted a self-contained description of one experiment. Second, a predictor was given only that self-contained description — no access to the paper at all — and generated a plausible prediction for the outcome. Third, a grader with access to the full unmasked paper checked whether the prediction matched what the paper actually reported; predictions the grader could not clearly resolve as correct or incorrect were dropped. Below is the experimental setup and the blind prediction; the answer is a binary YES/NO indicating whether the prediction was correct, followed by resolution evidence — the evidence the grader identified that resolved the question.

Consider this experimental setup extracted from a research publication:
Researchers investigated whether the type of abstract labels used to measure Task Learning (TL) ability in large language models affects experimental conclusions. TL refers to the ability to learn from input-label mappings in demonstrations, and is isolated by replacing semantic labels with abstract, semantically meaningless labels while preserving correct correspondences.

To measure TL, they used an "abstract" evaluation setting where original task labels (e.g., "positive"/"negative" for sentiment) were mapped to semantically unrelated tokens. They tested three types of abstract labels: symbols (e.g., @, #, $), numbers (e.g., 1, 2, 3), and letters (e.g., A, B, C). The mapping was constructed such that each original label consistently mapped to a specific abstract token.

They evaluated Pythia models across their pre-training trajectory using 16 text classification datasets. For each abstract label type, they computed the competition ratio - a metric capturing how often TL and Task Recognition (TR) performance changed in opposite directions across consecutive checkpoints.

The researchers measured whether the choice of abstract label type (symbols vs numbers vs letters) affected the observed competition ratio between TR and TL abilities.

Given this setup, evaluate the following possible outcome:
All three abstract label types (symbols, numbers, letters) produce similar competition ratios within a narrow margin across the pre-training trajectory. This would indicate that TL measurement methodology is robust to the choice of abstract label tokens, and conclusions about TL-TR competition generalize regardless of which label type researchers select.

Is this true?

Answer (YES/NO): YES